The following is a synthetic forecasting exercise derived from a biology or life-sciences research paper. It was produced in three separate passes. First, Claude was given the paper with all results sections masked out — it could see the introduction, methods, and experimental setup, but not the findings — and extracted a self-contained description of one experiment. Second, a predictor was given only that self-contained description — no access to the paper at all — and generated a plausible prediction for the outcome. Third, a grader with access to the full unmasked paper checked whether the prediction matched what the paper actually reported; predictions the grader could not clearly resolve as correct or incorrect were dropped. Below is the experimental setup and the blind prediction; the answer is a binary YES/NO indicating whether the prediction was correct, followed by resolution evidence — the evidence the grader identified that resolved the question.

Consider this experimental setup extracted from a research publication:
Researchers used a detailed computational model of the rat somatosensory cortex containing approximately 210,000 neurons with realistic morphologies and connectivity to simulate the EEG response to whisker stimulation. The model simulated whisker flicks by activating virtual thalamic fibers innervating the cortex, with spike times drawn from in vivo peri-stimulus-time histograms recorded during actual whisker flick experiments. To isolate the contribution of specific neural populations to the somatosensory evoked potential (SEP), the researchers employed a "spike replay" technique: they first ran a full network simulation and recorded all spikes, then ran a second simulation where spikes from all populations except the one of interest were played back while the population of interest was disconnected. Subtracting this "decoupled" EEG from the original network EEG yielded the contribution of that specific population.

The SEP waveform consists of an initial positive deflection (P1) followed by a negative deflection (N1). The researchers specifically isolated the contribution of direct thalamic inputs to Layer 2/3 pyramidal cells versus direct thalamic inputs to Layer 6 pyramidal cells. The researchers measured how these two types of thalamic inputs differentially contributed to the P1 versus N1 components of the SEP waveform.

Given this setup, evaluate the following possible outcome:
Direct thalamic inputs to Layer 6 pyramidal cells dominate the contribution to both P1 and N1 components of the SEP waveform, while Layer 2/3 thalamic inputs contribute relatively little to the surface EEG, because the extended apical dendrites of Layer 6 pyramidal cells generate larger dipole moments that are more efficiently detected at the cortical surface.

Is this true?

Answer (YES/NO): NO